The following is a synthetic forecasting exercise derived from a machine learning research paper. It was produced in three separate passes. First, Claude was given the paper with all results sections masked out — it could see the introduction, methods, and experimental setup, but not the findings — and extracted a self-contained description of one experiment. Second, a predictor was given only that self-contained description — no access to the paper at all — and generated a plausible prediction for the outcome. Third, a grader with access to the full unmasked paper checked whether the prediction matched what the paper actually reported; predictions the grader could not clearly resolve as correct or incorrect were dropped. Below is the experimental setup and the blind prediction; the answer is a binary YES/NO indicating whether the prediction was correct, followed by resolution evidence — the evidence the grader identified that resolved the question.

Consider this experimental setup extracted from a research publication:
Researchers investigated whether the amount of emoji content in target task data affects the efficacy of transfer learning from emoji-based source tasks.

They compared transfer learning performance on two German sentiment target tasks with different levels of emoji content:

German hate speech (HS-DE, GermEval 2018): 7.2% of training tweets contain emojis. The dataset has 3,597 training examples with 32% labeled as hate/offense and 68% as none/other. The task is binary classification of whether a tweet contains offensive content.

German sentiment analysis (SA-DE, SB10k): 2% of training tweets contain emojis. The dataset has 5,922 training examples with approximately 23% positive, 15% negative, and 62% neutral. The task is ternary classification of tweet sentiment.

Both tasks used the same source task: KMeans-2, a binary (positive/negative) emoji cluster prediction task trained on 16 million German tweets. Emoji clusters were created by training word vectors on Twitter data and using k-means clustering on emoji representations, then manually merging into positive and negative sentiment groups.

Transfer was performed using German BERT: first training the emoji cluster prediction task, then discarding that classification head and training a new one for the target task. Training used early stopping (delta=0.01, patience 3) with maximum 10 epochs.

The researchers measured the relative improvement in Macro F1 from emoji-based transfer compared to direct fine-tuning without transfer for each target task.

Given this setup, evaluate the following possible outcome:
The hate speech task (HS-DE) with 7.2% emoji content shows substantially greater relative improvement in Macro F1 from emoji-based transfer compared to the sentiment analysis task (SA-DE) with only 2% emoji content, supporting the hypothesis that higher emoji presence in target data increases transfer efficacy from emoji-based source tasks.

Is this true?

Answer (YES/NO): YES